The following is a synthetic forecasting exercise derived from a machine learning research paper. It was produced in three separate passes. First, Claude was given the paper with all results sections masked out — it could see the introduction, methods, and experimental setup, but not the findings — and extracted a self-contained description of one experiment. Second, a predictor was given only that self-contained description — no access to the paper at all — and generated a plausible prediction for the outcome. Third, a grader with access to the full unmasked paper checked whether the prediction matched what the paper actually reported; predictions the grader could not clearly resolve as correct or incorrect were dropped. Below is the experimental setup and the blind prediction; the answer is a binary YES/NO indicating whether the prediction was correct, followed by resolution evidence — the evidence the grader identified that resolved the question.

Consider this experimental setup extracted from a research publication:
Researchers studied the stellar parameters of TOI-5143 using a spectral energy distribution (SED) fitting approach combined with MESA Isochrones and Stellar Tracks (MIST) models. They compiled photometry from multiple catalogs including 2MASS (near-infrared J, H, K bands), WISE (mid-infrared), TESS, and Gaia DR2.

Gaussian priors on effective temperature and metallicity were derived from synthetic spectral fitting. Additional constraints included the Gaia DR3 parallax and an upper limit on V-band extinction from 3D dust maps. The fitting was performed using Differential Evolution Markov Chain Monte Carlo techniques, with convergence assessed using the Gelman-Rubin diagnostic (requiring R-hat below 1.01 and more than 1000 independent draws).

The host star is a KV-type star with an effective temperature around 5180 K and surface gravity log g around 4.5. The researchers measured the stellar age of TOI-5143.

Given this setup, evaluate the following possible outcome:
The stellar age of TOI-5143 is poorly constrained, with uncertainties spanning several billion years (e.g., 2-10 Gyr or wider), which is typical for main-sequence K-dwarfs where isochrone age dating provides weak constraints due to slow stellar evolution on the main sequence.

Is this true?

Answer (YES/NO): YES